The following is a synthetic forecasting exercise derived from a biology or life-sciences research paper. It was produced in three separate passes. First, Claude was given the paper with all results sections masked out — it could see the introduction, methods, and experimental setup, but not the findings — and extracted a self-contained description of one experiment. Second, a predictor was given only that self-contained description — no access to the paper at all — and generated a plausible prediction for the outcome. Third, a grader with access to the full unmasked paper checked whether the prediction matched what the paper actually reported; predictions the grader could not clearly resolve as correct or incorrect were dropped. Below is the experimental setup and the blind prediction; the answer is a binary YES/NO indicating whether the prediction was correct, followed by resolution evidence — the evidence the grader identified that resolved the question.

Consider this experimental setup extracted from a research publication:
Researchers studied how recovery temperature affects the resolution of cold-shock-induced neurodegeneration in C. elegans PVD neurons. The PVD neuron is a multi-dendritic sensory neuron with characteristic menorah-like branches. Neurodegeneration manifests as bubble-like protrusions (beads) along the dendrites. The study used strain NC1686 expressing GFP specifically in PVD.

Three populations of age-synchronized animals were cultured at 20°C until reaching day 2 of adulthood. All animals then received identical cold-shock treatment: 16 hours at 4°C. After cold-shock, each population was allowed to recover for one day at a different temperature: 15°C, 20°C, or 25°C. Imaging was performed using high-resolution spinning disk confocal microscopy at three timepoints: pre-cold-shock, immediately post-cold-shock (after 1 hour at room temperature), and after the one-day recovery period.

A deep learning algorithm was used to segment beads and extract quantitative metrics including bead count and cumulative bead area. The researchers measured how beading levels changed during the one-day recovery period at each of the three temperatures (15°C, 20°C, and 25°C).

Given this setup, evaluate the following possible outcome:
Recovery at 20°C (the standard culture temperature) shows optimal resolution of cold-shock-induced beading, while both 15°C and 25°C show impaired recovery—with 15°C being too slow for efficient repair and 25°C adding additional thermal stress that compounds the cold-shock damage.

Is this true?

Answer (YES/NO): NO